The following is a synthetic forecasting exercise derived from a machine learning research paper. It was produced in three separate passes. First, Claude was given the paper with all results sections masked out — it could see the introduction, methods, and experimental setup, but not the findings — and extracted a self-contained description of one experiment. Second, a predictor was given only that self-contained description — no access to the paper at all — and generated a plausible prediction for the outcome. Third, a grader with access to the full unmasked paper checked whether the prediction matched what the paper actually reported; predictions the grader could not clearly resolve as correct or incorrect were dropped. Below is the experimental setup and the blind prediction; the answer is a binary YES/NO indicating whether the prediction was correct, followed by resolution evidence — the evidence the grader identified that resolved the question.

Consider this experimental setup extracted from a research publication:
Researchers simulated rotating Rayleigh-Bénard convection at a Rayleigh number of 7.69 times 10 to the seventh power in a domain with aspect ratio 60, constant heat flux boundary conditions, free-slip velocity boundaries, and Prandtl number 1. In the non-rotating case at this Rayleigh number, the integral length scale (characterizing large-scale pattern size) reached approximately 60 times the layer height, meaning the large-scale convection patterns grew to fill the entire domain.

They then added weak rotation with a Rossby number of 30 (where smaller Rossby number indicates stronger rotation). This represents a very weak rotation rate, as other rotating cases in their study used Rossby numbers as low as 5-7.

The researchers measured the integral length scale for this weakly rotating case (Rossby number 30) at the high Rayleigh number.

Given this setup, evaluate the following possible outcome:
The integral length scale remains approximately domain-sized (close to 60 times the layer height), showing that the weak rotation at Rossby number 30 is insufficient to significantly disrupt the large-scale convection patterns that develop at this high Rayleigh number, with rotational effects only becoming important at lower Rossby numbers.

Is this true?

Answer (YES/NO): NO